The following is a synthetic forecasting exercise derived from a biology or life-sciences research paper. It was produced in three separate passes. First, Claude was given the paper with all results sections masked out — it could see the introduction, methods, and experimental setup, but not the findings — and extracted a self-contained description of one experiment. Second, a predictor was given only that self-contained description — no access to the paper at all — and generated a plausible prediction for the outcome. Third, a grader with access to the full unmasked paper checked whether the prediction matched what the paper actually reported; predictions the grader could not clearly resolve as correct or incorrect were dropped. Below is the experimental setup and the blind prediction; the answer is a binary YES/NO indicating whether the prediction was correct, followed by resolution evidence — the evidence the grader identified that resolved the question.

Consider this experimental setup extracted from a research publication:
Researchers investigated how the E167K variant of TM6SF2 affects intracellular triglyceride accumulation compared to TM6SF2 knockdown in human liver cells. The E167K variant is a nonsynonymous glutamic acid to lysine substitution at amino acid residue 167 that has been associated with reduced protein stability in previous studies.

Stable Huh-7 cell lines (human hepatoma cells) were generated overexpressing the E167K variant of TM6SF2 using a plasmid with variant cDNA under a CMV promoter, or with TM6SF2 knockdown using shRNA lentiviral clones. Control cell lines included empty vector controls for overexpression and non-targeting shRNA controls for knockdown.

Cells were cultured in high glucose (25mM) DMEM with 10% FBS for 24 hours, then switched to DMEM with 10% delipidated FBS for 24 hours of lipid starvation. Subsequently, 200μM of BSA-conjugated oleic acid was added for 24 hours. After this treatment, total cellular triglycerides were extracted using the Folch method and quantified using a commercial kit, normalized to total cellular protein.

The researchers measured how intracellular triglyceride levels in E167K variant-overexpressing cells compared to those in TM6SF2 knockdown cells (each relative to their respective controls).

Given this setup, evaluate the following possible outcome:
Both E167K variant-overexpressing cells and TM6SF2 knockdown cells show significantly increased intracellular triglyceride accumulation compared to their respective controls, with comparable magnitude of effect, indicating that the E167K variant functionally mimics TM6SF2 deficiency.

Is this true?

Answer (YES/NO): YES